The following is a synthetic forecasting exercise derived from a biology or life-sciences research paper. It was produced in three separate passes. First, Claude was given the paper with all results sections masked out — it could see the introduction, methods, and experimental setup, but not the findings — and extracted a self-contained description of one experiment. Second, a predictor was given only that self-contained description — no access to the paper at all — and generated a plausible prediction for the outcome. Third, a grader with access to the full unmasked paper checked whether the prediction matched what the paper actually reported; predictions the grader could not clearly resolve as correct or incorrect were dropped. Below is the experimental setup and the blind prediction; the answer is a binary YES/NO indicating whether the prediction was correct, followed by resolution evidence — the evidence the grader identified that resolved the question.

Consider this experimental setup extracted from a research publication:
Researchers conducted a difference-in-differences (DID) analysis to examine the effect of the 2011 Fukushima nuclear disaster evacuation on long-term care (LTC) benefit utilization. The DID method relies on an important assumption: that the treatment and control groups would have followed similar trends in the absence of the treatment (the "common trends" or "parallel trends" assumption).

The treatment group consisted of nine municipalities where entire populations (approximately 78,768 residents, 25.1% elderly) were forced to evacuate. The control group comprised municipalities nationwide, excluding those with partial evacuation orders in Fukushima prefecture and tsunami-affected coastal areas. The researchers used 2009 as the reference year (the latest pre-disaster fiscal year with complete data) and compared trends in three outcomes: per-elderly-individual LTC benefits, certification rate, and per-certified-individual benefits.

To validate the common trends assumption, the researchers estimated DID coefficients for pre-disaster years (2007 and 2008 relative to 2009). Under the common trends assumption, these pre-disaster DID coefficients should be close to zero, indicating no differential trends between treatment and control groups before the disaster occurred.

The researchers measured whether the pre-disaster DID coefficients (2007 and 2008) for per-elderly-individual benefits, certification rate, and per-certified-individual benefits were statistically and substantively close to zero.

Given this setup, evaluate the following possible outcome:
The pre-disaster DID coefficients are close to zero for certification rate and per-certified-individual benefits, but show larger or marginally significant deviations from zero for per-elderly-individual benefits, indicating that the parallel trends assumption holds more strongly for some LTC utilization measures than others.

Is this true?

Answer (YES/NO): NO